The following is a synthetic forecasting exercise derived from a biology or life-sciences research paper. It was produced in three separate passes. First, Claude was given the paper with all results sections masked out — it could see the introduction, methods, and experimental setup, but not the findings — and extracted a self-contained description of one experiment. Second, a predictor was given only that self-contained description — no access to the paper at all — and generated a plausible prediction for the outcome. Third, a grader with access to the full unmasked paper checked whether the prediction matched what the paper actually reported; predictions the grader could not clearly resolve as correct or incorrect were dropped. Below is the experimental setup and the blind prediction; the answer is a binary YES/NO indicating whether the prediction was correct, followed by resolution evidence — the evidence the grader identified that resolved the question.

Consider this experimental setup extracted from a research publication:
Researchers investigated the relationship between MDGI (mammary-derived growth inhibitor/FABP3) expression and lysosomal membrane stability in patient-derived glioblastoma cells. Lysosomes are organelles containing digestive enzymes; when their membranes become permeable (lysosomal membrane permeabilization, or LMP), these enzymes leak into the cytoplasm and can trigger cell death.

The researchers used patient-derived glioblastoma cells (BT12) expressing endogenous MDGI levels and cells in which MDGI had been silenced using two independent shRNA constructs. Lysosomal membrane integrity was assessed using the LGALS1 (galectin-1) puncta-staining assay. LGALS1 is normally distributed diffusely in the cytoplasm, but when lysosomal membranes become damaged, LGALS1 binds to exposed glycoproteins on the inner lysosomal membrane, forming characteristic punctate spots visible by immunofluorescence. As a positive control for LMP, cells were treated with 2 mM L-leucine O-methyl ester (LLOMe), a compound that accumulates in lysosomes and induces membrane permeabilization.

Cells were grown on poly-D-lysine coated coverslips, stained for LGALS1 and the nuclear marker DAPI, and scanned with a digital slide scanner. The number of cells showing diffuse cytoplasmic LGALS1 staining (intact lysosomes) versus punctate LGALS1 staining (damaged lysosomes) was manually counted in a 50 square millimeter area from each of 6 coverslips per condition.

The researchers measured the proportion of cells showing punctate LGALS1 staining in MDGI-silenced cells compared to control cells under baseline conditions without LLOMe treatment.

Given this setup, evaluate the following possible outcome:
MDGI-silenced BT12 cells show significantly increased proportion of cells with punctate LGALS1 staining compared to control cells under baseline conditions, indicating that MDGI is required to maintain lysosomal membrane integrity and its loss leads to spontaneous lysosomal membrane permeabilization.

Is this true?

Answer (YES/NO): YES